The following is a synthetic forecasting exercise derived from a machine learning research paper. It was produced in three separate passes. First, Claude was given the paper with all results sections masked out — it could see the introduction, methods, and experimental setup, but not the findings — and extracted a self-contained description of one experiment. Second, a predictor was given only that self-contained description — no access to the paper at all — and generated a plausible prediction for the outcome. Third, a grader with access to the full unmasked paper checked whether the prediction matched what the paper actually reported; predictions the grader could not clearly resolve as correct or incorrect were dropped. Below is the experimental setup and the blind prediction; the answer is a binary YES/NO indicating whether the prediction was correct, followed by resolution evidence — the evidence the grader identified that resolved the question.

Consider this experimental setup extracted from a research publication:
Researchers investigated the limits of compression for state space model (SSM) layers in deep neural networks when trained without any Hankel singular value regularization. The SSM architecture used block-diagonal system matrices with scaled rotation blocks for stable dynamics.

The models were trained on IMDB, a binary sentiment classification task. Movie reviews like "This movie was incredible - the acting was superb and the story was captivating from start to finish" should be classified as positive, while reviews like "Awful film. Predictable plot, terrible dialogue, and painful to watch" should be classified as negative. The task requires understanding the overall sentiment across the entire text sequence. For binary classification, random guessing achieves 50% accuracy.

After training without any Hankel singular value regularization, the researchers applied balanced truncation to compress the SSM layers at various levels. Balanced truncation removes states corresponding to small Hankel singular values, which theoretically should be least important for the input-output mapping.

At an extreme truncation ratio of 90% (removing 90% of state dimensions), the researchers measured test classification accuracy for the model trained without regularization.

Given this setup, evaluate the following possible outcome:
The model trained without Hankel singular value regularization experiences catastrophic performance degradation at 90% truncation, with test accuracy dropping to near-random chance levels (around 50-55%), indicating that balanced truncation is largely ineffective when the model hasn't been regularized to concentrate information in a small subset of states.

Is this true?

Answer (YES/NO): YES